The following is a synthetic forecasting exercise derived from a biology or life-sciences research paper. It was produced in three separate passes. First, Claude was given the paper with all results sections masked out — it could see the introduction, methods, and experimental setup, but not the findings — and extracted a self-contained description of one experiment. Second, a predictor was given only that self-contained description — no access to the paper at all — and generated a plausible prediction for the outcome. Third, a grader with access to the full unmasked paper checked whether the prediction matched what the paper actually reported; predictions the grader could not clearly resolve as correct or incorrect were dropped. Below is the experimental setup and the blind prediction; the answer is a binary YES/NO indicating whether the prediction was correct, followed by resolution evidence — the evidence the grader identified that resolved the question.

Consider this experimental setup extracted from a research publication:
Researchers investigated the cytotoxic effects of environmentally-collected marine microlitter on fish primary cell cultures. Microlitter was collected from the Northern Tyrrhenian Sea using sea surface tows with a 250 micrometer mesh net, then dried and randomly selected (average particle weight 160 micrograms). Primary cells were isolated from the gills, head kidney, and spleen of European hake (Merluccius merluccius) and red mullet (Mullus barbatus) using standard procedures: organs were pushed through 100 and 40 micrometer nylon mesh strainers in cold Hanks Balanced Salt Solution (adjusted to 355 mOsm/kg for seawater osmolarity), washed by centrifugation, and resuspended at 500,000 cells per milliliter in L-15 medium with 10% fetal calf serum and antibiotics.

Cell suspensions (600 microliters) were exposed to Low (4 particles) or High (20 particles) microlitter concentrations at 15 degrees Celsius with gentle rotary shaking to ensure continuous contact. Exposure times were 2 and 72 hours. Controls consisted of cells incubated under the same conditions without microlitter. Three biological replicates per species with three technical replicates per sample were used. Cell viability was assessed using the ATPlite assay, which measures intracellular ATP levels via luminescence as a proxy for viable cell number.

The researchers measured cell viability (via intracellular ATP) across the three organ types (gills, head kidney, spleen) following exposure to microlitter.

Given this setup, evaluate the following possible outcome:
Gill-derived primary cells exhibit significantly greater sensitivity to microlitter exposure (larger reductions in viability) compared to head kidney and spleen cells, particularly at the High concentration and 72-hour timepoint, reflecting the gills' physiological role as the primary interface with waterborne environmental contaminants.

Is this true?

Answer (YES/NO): NO